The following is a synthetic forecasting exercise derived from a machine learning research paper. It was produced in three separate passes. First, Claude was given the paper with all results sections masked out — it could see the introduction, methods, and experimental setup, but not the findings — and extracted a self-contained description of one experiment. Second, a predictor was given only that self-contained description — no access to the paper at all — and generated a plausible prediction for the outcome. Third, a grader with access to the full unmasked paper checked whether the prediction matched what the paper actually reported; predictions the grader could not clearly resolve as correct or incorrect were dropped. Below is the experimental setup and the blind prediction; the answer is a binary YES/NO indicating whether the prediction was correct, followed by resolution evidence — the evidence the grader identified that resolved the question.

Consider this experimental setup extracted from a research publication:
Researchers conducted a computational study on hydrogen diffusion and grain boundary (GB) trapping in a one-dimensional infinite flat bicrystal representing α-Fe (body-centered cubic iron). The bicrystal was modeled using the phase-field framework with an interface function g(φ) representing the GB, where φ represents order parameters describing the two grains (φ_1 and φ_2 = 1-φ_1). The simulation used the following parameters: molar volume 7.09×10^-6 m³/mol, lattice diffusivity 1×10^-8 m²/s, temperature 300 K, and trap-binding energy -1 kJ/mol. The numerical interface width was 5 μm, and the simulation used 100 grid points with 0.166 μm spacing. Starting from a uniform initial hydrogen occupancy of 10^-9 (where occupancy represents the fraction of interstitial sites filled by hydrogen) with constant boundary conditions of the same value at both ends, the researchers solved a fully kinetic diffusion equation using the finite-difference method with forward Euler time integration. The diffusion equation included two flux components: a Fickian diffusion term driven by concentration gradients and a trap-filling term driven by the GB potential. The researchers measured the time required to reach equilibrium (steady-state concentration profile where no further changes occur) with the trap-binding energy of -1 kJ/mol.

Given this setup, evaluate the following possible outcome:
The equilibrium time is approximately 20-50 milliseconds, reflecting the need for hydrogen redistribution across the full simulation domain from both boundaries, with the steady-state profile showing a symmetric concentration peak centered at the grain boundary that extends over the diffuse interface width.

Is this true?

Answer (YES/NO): NO